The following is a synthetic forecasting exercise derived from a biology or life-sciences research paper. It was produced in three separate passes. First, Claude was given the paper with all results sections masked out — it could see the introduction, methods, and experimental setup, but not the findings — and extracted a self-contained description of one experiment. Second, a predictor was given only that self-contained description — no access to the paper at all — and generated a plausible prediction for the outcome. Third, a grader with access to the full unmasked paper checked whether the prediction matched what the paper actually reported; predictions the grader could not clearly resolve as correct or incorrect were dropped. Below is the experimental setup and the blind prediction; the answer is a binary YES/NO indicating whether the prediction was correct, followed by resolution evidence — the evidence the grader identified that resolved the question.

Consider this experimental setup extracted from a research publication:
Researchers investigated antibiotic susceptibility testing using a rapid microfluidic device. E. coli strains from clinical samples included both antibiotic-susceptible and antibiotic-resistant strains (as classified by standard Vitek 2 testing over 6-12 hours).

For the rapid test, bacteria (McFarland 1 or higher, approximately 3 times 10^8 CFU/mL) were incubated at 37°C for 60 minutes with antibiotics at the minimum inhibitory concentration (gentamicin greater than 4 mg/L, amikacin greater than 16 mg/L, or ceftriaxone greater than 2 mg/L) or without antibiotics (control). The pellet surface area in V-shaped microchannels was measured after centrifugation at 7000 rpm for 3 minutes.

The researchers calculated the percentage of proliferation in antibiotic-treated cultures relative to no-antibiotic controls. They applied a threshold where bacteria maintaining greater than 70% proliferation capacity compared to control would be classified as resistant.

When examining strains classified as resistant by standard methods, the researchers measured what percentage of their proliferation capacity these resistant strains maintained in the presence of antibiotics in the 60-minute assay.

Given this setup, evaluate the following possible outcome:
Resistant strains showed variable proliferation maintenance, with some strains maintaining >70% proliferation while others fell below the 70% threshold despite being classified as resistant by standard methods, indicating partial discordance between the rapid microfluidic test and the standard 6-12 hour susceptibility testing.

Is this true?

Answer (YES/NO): YES